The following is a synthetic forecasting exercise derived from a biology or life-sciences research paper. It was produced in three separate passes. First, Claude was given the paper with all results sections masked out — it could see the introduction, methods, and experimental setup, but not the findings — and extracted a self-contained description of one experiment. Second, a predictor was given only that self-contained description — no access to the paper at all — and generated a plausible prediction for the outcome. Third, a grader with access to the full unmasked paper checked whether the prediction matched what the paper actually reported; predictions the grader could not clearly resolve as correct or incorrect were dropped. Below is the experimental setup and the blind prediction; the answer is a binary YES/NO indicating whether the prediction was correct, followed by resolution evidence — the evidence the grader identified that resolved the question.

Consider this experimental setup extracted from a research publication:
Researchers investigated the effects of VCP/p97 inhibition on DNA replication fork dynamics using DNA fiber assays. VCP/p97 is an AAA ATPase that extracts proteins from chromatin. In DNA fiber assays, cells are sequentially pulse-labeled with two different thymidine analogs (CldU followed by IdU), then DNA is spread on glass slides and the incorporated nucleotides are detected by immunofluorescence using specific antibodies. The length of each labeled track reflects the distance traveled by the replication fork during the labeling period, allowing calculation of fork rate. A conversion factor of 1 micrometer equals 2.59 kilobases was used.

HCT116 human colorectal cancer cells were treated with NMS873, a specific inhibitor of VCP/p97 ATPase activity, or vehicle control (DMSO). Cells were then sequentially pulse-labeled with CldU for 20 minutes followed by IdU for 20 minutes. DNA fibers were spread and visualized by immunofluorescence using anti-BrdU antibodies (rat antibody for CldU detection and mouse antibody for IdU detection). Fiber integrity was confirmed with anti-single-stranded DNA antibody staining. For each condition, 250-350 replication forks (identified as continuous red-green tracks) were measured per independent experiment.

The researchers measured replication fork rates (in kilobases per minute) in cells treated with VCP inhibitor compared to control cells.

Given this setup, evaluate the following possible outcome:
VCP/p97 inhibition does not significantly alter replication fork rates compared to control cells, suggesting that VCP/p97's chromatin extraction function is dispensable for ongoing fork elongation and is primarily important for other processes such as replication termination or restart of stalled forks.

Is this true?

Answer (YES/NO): NO